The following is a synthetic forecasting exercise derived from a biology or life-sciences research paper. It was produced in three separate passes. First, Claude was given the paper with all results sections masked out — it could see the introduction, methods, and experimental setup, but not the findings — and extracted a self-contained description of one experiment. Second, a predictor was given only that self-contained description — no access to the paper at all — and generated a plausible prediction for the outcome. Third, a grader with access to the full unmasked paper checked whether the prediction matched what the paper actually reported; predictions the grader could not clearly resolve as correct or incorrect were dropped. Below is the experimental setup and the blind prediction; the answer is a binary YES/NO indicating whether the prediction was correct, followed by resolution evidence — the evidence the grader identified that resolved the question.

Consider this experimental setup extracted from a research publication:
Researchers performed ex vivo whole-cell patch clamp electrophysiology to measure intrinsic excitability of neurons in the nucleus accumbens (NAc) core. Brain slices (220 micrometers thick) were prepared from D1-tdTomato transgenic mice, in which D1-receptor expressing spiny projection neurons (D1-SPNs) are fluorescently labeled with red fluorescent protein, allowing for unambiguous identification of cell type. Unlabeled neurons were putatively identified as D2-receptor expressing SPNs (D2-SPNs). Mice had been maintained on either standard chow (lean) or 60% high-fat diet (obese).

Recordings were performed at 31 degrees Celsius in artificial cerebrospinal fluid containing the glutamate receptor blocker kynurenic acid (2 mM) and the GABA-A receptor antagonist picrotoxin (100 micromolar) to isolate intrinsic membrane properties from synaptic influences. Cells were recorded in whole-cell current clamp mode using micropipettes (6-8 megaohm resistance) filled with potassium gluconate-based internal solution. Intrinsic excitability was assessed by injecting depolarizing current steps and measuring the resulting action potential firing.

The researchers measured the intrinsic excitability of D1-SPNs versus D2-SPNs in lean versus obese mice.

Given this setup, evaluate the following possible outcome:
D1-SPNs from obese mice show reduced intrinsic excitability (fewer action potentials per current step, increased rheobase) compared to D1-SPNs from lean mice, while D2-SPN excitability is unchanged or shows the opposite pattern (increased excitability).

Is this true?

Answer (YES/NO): NO